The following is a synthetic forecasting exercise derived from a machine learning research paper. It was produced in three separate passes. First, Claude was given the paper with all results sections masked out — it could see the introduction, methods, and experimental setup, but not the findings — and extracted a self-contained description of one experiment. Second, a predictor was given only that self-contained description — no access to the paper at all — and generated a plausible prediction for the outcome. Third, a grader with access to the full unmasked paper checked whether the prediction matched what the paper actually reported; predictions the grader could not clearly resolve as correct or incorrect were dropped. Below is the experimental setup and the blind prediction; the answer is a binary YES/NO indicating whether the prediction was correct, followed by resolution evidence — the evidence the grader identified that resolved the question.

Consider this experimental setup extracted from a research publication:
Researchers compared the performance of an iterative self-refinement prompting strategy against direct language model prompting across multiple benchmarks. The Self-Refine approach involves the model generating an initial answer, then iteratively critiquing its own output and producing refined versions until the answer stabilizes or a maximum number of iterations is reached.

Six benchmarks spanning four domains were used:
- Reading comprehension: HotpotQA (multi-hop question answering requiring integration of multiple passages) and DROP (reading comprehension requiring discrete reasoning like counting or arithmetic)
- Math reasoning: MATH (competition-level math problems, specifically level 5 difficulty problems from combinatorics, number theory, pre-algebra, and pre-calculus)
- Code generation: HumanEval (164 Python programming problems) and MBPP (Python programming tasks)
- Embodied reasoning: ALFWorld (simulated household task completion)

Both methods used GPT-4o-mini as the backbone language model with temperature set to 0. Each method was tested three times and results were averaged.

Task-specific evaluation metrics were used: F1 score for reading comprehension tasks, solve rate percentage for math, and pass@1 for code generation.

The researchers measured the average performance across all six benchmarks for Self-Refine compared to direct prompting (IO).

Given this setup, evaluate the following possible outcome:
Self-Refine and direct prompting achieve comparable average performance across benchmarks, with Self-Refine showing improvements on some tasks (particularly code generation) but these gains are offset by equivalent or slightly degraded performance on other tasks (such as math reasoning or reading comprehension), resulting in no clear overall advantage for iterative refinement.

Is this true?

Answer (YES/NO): NO